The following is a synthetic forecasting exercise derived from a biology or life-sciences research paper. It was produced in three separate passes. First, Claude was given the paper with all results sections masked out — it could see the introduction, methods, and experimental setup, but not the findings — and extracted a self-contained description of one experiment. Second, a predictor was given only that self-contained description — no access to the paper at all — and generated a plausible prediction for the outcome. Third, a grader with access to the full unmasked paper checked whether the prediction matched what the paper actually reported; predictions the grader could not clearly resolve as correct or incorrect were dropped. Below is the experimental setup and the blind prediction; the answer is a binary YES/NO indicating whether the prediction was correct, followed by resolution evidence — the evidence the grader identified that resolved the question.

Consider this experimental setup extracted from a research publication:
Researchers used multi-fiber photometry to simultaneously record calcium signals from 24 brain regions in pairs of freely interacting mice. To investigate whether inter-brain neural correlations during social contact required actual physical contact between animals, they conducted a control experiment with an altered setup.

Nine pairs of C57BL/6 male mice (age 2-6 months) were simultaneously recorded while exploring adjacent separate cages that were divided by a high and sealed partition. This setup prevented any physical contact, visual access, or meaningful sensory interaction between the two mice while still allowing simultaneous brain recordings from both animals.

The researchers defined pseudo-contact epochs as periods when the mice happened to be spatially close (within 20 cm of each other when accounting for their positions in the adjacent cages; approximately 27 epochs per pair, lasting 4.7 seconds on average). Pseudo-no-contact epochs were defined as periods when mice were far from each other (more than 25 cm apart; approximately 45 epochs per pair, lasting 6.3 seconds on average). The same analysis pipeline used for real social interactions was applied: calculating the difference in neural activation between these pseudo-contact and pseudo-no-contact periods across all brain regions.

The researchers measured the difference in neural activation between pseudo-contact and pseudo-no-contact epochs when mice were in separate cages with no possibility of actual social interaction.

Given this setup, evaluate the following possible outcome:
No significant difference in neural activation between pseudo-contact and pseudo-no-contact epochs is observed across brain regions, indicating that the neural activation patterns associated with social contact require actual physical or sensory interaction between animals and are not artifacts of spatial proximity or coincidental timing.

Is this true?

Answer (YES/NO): YES